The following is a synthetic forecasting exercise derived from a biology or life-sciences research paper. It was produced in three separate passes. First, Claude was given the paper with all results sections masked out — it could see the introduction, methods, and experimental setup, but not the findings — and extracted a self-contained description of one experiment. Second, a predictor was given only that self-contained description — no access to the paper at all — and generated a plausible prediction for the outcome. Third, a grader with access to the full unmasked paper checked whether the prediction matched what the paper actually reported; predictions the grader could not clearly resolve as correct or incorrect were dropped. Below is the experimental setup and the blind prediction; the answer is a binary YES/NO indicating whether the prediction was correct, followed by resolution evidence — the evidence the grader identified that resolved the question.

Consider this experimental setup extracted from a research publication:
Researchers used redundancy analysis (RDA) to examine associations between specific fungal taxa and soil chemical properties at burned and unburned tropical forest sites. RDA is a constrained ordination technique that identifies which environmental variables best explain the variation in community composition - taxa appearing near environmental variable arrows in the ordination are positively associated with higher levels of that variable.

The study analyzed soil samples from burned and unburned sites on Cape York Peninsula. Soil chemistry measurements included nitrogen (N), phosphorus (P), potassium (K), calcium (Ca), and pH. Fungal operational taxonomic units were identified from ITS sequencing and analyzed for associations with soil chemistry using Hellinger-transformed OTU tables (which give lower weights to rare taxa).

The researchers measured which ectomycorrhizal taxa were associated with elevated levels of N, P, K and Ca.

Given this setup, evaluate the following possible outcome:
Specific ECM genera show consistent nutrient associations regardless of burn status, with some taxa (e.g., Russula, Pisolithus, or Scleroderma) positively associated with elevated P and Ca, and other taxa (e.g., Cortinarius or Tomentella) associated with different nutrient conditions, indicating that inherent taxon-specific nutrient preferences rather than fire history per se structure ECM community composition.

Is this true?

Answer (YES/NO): NO